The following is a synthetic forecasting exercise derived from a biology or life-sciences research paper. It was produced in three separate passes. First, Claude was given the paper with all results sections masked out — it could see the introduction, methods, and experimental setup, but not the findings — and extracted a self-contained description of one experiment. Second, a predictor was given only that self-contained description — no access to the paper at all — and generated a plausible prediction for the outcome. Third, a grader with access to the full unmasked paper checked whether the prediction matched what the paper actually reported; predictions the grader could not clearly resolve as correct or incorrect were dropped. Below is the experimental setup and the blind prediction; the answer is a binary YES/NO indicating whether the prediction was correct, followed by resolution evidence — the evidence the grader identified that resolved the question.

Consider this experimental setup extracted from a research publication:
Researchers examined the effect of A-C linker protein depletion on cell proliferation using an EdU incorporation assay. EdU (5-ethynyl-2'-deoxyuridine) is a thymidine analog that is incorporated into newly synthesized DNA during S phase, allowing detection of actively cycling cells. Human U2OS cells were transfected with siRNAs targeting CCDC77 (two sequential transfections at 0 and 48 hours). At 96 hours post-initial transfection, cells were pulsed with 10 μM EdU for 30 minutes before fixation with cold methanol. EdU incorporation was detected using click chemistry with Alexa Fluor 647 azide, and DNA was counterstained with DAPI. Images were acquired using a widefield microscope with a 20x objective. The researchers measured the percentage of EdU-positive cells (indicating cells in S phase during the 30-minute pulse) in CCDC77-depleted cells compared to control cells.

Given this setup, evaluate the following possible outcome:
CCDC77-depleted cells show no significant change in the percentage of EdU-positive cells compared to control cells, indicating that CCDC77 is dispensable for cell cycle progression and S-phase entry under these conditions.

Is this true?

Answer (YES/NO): YES